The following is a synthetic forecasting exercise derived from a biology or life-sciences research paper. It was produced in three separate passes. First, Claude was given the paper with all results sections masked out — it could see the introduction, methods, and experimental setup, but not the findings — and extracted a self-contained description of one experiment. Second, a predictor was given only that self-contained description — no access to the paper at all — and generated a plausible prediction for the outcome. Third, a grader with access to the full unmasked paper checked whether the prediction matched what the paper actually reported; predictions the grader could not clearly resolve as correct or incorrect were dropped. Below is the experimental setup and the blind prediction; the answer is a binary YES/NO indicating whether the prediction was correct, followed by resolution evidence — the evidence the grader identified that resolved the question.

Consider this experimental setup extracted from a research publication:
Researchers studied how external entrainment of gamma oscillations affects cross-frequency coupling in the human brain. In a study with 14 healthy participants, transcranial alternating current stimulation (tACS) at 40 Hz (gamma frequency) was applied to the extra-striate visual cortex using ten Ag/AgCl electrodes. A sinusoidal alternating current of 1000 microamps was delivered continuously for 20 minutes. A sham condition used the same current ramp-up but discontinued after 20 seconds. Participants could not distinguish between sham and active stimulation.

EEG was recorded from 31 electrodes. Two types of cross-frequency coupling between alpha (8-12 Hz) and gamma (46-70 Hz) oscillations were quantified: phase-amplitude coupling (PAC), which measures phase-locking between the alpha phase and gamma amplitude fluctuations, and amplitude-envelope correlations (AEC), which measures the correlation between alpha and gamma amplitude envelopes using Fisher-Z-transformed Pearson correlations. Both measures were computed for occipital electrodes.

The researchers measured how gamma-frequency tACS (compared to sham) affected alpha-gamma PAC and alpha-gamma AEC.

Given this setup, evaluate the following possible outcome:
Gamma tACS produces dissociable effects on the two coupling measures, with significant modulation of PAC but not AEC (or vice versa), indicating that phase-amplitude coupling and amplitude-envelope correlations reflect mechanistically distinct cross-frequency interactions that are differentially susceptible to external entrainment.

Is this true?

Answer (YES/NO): YES